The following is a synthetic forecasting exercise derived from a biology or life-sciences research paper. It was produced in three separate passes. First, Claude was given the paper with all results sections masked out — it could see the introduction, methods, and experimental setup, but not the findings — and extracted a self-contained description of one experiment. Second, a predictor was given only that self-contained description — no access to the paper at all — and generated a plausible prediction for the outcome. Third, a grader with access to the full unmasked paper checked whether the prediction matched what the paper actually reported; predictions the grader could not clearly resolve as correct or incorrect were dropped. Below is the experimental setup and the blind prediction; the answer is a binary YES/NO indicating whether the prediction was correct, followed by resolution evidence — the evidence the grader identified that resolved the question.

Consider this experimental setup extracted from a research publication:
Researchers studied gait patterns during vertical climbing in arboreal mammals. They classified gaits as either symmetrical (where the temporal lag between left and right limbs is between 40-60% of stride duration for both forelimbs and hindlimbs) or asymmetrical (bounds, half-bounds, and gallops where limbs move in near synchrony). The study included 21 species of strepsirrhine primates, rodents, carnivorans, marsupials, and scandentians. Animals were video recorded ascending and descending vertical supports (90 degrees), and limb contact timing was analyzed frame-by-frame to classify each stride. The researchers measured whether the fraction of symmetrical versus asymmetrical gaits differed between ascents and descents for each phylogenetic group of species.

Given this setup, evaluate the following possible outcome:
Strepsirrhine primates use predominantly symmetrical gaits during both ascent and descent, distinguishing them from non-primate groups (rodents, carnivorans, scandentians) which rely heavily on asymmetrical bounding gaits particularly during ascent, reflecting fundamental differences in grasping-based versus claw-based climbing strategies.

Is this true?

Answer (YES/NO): NO